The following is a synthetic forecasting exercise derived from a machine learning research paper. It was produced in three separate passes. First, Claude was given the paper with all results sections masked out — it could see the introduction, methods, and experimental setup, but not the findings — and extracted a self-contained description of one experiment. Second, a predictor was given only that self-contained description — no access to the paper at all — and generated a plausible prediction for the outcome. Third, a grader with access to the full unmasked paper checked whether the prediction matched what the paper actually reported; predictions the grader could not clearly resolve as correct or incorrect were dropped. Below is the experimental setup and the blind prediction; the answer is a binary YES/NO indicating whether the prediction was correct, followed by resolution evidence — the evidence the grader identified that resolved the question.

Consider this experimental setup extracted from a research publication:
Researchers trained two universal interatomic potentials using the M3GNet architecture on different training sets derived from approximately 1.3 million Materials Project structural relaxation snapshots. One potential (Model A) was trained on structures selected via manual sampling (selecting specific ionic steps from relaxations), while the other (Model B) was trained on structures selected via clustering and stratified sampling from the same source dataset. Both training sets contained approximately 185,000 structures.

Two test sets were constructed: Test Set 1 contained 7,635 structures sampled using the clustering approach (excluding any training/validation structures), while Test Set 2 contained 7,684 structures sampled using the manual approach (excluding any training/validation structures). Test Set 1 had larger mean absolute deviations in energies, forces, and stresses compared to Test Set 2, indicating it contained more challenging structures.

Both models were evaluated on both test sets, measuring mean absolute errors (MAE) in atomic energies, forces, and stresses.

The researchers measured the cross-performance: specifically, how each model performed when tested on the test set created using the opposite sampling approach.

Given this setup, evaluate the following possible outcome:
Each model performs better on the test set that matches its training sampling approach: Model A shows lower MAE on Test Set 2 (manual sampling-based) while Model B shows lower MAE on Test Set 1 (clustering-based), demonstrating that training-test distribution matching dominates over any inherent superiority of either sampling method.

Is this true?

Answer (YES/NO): NO